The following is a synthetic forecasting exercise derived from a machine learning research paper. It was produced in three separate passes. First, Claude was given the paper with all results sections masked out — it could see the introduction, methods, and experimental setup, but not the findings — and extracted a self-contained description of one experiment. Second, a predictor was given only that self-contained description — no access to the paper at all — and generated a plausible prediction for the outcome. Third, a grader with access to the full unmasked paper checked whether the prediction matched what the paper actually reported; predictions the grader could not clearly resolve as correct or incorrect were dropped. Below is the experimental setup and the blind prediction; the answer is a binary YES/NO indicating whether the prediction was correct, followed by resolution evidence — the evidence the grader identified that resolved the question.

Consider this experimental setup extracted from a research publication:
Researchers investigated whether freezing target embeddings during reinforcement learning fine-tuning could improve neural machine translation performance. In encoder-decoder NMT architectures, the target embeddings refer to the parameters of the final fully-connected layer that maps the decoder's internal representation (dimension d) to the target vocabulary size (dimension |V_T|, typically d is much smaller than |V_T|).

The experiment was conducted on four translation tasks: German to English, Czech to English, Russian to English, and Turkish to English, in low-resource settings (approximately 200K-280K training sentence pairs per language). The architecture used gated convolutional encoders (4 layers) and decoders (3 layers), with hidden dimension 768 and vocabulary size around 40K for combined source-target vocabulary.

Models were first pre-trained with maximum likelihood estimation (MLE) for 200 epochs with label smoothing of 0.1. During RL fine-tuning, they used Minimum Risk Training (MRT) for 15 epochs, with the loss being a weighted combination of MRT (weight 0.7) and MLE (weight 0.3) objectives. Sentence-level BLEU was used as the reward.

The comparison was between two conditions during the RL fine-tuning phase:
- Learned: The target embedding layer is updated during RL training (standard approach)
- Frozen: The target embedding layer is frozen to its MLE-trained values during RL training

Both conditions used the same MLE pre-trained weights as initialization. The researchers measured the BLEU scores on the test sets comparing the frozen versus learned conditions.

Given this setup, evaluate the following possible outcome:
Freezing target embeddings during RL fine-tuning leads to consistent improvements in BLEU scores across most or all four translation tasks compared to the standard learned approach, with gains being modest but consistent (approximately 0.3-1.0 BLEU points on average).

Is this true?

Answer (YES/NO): NO